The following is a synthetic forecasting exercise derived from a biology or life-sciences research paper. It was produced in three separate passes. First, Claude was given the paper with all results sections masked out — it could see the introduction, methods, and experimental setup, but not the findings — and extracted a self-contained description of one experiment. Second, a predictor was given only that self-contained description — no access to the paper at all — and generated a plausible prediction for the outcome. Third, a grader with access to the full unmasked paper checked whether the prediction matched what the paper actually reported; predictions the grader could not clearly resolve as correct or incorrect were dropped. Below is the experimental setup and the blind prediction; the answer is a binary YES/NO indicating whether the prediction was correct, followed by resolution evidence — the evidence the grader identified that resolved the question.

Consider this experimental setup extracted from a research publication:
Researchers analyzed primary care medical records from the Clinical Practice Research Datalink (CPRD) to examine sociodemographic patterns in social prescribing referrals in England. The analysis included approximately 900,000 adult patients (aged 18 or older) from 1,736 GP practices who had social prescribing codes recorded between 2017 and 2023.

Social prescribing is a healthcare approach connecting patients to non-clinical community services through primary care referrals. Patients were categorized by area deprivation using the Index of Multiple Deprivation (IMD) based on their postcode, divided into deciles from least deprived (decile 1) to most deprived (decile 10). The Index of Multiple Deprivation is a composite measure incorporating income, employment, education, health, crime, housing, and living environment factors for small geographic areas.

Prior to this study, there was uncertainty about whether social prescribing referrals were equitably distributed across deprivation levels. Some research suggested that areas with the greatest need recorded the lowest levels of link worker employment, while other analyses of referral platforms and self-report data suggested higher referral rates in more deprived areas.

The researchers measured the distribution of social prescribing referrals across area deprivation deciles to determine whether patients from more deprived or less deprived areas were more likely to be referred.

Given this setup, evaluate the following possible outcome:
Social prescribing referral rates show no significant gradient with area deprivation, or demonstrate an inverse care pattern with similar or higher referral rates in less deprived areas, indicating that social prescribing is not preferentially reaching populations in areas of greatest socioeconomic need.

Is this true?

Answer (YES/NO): YES